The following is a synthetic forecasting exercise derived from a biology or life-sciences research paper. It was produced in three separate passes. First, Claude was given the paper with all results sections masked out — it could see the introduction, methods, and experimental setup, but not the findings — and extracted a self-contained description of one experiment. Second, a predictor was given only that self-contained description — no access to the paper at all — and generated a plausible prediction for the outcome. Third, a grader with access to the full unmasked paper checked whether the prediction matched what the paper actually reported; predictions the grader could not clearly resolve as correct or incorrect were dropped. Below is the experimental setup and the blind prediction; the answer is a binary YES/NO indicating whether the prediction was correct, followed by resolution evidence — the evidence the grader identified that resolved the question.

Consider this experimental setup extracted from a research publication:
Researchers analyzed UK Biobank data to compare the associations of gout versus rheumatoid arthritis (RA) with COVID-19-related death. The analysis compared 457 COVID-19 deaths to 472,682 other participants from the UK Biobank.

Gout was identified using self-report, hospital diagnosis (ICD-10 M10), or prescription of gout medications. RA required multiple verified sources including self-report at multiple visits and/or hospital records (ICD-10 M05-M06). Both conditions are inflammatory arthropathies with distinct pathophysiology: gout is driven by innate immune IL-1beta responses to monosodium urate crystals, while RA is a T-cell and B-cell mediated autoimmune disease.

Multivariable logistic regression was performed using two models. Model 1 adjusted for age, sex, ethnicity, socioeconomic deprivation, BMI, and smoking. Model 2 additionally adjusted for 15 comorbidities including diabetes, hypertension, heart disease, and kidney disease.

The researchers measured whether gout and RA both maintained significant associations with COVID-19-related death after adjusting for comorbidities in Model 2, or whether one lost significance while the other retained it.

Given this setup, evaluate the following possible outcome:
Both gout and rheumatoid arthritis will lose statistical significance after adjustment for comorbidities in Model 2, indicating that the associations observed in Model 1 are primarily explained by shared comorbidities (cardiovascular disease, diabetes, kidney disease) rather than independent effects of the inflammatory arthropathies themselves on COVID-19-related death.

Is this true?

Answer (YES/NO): NO